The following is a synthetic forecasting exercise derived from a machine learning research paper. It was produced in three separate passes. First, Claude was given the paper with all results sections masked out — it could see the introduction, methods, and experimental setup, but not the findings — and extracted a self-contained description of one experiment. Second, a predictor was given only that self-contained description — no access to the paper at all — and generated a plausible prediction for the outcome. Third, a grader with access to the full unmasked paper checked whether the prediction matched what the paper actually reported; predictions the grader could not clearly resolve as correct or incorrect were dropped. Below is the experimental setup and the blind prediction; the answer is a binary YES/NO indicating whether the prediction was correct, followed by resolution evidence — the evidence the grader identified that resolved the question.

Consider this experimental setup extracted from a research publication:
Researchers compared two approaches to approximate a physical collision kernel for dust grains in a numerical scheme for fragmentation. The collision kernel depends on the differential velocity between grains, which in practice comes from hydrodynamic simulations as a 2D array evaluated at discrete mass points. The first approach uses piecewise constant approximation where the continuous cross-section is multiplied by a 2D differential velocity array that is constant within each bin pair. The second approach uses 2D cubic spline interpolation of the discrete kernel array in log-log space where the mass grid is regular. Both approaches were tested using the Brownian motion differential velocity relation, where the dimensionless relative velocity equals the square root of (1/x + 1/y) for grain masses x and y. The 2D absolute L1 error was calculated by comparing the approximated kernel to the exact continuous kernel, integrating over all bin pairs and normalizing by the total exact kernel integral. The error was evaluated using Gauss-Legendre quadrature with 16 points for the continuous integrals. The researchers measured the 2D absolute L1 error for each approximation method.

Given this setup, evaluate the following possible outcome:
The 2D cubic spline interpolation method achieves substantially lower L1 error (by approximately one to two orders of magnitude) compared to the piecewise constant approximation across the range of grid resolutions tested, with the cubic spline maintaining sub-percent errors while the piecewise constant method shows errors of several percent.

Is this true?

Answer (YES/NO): NO